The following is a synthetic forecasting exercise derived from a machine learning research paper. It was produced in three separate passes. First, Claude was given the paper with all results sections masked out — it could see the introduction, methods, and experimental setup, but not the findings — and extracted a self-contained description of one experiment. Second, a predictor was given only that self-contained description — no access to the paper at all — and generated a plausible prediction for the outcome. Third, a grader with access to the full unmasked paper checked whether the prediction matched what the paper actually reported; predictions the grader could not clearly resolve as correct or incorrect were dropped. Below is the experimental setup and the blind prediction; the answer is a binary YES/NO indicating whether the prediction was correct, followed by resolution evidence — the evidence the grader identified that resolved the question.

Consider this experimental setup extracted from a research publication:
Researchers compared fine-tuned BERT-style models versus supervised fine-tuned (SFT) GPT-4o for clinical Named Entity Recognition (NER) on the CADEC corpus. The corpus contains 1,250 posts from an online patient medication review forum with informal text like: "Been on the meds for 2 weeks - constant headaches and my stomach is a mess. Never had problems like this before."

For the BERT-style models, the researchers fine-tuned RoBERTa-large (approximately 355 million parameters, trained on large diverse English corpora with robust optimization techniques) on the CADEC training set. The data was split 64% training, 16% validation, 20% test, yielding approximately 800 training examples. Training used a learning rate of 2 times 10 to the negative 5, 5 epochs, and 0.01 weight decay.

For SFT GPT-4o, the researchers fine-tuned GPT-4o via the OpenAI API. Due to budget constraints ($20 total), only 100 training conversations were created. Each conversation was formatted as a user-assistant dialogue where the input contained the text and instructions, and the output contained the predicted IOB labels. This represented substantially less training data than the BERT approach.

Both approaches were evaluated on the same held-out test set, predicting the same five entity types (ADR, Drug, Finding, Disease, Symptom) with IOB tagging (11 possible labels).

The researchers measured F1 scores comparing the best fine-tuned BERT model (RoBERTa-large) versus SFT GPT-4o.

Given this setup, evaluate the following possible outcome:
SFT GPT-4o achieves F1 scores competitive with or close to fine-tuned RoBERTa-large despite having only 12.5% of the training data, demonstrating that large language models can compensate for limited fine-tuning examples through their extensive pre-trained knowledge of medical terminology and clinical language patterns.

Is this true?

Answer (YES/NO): NO